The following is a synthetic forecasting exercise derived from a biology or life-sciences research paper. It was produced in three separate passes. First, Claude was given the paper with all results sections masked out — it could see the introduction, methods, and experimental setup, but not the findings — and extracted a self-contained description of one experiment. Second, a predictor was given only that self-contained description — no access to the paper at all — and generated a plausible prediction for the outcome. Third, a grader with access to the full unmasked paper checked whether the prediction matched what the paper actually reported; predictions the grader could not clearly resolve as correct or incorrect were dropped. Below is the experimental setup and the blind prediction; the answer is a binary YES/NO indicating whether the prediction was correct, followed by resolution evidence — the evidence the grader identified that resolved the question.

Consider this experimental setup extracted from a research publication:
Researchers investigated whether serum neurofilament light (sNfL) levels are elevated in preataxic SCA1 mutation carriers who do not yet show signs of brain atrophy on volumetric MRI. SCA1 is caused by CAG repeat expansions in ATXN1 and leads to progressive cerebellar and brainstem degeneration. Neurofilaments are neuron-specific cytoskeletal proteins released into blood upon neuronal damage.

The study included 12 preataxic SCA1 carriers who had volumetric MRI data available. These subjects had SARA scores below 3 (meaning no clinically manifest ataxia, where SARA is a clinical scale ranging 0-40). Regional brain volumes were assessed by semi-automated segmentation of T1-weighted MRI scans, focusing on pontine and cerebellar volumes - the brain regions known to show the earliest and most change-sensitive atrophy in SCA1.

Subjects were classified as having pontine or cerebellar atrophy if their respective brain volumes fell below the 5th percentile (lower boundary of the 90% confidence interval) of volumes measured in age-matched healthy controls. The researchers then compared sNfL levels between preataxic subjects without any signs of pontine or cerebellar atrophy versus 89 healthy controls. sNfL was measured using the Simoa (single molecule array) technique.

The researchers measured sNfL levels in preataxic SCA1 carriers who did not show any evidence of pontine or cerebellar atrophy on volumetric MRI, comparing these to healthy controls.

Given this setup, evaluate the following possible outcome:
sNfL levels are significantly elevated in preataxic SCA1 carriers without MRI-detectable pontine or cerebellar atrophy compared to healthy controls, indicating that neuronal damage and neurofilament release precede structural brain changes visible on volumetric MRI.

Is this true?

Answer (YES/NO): YES